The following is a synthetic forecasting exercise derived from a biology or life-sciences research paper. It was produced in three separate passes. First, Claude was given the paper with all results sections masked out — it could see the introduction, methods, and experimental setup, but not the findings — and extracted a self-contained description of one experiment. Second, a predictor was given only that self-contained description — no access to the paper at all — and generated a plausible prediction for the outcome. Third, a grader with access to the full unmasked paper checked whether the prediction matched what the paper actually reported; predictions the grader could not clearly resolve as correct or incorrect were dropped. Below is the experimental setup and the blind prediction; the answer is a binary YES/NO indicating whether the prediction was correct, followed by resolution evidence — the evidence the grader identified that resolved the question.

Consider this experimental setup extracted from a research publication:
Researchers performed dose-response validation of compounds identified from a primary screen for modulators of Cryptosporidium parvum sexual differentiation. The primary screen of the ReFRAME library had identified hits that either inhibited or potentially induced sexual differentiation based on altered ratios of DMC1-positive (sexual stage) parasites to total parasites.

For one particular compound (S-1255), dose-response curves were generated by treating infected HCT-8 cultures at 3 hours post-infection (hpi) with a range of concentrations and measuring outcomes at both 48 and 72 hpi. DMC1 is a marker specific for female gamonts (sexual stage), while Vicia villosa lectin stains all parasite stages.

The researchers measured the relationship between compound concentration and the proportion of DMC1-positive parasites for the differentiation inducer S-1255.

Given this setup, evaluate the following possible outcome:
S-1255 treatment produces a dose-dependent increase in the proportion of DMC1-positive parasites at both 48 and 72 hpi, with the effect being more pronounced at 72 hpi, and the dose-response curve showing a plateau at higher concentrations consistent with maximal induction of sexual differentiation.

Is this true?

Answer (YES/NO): NO